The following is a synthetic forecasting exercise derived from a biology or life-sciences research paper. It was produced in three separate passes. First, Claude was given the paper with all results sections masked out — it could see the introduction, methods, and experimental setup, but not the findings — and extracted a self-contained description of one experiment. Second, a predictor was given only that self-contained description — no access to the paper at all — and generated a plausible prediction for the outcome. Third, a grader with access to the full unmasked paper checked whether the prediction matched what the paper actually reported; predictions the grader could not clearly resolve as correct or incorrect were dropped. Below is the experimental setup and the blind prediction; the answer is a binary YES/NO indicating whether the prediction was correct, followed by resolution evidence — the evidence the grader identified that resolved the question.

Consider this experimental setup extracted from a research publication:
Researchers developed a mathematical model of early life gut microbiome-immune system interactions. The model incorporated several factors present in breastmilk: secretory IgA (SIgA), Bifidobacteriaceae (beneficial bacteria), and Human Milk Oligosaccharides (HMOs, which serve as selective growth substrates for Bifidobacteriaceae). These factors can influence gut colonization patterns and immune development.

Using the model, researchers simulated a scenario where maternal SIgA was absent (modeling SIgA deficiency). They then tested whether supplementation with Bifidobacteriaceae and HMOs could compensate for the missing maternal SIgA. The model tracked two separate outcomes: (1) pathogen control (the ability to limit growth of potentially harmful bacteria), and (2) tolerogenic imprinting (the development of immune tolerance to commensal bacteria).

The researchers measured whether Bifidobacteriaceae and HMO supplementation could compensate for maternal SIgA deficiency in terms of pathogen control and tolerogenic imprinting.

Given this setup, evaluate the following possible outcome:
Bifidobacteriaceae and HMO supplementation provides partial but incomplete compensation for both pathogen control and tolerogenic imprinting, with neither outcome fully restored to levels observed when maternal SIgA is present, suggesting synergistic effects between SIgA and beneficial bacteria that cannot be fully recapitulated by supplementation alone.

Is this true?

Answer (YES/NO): NO